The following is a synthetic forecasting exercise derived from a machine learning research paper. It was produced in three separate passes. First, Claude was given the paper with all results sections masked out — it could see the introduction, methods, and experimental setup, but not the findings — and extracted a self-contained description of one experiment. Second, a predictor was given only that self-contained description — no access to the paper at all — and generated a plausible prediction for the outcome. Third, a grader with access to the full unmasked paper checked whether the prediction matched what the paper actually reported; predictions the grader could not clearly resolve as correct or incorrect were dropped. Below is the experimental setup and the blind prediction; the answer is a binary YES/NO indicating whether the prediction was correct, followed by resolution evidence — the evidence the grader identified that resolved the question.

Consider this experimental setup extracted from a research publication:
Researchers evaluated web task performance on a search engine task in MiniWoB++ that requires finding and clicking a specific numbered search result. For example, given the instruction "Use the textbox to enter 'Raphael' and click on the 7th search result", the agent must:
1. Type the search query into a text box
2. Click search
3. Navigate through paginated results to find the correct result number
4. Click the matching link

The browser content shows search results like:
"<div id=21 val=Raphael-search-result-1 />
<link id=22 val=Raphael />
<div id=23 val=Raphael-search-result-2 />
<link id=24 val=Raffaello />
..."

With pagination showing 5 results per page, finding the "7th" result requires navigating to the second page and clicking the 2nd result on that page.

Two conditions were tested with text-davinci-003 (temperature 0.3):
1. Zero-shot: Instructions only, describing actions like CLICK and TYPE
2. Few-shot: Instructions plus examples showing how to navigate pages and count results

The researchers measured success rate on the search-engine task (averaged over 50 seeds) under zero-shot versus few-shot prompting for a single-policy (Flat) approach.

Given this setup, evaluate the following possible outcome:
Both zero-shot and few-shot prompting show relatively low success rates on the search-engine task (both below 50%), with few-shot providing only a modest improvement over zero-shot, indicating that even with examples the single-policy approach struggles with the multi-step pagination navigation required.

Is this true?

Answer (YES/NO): NO